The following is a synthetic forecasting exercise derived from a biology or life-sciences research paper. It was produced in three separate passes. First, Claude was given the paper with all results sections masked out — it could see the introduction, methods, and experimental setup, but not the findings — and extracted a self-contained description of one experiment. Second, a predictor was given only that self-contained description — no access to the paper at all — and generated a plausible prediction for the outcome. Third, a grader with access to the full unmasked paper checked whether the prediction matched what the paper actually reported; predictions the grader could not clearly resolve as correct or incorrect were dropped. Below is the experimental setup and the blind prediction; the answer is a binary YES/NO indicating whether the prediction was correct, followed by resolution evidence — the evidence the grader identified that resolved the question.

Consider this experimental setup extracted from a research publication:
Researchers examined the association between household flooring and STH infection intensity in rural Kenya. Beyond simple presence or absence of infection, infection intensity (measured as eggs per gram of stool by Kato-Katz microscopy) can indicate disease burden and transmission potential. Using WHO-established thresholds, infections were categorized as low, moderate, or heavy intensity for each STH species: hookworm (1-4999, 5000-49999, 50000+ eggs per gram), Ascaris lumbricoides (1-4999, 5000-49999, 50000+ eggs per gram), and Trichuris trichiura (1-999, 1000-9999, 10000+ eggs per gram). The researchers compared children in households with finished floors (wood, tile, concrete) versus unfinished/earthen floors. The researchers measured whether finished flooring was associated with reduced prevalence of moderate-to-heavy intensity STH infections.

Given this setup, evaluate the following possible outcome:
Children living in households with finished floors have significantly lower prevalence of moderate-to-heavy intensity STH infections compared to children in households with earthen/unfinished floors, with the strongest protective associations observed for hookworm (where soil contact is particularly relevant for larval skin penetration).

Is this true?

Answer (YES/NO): NO